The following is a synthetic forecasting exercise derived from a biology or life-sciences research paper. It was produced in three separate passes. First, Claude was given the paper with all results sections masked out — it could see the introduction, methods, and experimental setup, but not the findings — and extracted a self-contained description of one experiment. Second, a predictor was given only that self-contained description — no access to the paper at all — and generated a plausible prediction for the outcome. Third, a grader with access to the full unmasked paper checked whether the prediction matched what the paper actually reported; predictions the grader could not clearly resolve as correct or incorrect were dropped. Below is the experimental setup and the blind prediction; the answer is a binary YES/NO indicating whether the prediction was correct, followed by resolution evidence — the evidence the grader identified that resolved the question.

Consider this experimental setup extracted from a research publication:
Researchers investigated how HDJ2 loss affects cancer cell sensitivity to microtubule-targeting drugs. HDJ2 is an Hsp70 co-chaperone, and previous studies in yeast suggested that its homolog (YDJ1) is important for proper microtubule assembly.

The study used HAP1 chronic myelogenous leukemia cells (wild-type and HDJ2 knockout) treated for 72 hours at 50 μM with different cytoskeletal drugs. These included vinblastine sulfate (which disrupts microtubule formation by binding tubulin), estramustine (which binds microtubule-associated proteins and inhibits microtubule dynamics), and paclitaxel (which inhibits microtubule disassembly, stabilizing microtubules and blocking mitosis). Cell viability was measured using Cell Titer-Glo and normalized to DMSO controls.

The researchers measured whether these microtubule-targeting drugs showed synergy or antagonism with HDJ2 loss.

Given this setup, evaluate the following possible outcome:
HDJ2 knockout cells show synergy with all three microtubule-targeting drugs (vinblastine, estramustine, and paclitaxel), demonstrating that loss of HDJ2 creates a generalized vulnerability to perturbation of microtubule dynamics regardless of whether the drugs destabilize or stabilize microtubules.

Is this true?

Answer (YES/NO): NO